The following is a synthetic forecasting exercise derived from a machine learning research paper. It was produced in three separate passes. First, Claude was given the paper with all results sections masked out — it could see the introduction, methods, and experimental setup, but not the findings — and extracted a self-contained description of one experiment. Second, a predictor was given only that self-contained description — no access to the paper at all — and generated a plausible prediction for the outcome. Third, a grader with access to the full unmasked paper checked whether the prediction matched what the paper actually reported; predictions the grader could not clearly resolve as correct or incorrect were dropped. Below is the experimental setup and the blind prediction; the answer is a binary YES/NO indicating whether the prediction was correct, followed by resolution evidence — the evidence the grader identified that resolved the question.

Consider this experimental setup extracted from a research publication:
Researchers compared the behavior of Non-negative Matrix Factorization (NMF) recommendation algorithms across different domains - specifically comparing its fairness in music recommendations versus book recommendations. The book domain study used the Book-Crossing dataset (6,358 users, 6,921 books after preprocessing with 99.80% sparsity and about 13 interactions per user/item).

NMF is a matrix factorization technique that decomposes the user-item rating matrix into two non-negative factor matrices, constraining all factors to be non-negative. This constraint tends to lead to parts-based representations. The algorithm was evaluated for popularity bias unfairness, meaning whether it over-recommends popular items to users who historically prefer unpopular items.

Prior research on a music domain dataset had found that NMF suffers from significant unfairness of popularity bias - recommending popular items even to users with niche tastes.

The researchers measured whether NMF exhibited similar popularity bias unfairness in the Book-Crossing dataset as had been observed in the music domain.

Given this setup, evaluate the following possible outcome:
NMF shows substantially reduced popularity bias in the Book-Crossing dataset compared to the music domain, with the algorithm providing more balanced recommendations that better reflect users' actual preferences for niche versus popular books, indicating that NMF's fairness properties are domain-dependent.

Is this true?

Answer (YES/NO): YES